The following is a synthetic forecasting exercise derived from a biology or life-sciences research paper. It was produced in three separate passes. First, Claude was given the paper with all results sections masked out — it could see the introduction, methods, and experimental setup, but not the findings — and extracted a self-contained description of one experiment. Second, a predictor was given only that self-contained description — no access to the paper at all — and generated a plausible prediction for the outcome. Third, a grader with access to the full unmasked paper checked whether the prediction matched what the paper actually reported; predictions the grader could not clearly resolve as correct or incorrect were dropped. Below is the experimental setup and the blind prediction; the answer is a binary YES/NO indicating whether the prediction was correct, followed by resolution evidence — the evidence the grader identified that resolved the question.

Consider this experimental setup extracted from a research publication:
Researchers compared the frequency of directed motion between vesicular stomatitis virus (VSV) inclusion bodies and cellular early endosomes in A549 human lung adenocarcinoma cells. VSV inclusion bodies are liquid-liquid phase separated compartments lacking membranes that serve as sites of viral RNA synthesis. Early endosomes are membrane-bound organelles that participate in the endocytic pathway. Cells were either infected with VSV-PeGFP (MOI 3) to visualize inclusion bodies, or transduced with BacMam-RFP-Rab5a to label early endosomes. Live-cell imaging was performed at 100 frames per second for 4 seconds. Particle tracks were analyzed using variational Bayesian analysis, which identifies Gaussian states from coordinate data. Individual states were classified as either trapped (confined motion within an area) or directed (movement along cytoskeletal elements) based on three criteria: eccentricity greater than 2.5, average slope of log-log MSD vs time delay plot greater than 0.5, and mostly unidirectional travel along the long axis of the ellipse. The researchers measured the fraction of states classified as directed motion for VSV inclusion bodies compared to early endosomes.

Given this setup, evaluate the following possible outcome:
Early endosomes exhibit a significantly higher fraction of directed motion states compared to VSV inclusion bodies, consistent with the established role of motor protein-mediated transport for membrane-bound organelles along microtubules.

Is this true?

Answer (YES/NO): YES